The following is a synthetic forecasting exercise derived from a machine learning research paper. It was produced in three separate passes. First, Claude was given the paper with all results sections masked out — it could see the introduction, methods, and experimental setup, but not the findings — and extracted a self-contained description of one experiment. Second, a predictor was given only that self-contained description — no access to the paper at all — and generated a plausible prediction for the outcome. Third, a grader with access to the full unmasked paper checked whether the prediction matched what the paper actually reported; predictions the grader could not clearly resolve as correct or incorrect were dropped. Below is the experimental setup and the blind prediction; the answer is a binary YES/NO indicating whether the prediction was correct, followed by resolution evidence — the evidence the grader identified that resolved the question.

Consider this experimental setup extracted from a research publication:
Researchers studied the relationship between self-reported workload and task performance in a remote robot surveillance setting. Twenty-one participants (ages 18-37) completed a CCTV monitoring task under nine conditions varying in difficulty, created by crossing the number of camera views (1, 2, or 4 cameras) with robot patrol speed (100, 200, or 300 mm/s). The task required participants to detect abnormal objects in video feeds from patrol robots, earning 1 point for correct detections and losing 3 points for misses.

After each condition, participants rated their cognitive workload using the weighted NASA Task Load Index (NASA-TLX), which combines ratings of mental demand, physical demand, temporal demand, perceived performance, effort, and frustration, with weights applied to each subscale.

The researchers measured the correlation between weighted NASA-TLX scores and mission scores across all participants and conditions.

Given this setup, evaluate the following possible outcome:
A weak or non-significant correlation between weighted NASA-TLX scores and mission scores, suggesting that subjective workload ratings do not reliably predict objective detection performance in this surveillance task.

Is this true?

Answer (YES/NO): NO